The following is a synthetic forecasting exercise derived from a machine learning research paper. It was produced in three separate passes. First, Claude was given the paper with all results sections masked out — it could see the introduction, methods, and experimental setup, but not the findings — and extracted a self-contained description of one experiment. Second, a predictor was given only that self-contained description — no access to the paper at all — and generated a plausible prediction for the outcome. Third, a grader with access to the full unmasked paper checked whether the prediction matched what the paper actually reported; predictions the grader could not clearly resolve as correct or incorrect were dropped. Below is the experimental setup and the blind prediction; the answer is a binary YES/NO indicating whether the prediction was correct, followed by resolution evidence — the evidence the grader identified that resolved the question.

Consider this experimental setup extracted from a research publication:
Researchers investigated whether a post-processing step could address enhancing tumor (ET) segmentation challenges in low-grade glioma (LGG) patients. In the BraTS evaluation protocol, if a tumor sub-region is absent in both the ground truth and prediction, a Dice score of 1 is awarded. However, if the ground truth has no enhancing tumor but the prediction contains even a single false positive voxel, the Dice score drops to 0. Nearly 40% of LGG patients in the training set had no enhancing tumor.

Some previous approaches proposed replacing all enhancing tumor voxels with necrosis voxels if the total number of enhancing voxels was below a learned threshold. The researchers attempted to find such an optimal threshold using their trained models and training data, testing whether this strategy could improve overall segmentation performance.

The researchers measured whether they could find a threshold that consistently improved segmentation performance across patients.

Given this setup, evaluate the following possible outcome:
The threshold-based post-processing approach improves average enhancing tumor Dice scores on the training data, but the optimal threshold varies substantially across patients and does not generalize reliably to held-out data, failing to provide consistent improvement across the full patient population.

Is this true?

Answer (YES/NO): NO